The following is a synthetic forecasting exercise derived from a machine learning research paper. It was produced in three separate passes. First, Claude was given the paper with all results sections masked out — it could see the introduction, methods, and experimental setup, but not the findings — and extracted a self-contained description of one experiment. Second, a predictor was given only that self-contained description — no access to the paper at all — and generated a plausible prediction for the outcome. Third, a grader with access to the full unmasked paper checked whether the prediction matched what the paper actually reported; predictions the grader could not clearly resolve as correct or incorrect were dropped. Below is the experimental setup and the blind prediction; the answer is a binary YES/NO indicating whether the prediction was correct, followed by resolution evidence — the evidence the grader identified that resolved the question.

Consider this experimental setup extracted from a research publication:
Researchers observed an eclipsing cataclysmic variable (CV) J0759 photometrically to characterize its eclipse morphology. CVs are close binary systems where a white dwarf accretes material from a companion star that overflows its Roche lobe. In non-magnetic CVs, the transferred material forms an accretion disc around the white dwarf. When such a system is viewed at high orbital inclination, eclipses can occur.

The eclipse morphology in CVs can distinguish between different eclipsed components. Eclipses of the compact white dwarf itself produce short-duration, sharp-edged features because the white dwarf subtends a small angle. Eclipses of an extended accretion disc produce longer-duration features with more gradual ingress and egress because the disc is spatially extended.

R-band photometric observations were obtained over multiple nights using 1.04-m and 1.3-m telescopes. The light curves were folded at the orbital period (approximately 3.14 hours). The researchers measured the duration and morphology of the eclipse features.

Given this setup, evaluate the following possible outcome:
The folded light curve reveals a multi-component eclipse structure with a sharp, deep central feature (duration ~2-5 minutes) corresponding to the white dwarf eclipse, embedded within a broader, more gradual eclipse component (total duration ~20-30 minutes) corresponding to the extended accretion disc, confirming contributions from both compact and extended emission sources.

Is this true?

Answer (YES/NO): NO